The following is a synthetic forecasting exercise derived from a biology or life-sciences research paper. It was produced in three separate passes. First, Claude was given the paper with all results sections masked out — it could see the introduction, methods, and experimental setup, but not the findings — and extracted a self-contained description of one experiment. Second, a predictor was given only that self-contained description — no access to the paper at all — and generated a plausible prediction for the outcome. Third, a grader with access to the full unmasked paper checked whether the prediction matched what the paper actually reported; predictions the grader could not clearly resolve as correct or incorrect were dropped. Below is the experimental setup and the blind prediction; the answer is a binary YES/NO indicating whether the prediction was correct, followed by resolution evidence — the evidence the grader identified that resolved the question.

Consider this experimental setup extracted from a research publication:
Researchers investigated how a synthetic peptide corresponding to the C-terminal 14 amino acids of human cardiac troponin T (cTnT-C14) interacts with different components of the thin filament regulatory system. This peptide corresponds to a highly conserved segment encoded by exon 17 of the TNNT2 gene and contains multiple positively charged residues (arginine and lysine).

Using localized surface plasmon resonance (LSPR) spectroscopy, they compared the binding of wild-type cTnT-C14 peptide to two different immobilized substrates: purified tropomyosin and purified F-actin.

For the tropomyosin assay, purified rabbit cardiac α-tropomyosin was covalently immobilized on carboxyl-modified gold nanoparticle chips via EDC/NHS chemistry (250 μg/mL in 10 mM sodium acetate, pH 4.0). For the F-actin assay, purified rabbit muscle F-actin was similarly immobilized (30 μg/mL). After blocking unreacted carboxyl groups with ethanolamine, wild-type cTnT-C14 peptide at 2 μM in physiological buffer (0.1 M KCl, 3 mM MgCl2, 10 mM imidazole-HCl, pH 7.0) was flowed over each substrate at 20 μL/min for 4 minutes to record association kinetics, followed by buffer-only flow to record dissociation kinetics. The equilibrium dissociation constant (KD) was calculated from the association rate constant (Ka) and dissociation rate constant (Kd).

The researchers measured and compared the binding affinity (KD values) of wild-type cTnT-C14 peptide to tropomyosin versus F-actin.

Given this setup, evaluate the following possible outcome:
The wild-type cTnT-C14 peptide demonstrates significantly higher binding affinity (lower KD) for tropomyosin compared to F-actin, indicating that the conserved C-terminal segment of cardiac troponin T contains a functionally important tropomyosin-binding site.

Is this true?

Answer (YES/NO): YES